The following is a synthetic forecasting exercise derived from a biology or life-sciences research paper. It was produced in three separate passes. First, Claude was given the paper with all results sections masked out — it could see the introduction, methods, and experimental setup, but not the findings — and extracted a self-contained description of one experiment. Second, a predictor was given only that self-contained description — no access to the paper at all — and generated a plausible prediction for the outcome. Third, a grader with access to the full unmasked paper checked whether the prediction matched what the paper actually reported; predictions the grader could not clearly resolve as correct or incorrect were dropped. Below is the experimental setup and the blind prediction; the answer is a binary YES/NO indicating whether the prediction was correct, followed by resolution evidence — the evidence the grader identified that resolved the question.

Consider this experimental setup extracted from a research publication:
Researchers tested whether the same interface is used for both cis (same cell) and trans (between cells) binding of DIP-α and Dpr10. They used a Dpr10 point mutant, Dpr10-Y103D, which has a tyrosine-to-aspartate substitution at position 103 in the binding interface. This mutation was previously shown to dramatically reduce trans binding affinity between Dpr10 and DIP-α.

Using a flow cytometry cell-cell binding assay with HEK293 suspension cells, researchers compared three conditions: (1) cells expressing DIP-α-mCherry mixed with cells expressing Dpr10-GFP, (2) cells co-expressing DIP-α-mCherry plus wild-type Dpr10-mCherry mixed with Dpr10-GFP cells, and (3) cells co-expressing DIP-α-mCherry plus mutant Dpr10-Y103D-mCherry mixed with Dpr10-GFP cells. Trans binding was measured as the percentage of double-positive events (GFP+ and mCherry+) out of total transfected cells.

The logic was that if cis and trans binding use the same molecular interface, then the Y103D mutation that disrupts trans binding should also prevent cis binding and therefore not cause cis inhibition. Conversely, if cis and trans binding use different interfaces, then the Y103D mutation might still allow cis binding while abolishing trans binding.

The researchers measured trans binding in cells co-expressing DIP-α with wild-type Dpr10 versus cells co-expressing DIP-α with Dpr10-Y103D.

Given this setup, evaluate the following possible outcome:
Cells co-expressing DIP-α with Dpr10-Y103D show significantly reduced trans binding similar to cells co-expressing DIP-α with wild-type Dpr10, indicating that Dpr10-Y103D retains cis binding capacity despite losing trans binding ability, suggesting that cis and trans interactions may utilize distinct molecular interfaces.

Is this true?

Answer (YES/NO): NO